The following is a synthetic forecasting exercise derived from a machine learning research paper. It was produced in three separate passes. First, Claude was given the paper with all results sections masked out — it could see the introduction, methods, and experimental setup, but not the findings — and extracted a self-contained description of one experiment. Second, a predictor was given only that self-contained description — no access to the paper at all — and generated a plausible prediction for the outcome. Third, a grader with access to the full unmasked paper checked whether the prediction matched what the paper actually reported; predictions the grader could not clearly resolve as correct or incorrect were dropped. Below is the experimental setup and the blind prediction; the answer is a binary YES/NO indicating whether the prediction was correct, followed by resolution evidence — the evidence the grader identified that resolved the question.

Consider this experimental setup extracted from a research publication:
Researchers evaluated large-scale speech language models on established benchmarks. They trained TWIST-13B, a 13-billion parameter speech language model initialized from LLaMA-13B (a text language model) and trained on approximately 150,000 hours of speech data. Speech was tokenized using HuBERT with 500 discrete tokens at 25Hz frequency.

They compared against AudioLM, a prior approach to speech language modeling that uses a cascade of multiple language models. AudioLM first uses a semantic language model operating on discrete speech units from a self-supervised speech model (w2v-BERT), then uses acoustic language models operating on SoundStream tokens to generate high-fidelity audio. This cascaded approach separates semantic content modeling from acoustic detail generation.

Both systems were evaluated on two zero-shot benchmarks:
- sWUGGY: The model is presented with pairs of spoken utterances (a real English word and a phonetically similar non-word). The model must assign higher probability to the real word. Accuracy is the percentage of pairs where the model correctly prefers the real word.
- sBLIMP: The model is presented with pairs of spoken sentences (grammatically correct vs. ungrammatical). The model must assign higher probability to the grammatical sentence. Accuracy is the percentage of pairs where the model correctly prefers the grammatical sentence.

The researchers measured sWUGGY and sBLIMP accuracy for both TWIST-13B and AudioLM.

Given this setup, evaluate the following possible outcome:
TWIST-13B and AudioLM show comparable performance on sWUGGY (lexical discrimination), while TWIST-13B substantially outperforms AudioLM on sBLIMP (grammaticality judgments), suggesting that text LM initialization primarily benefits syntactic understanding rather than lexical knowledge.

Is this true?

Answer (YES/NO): NO